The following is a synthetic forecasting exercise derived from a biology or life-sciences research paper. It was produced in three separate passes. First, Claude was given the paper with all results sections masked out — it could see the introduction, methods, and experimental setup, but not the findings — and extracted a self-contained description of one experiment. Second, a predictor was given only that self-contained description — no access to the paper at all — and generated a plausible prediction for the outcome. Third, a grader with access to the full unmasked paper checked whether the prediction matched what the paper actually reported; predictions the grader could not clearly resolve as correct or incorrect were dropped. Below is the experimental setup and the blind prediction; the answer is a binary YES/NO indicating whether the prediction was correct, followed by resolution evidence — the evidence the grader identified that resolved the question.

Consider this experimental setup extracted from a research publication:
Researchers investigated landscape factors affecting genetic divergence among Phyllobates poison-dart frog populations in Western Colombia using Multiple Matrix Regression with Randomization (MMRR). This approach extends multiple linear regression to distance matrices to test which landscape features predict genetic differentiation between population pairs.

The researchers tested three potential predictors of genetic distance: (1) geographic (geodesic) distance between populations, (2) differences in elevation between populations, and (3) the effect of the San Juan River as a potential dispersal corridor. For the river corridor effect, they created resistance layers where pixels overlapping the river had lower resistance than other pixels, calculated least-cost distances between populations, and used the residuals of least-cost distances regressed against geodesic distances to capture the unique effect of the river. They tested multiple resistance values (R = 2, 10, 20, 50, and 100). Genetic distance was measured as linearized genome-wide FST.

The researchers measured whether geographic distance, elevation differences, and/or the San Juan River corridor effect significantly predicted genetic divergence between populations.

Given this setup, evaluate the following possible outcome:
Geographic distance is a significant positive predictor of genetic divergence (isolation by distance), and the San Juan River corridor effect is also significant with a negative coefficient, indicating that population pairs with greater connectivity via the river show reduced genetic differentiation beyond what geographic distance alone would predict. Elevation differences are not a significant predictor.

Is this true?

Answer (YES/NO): NO